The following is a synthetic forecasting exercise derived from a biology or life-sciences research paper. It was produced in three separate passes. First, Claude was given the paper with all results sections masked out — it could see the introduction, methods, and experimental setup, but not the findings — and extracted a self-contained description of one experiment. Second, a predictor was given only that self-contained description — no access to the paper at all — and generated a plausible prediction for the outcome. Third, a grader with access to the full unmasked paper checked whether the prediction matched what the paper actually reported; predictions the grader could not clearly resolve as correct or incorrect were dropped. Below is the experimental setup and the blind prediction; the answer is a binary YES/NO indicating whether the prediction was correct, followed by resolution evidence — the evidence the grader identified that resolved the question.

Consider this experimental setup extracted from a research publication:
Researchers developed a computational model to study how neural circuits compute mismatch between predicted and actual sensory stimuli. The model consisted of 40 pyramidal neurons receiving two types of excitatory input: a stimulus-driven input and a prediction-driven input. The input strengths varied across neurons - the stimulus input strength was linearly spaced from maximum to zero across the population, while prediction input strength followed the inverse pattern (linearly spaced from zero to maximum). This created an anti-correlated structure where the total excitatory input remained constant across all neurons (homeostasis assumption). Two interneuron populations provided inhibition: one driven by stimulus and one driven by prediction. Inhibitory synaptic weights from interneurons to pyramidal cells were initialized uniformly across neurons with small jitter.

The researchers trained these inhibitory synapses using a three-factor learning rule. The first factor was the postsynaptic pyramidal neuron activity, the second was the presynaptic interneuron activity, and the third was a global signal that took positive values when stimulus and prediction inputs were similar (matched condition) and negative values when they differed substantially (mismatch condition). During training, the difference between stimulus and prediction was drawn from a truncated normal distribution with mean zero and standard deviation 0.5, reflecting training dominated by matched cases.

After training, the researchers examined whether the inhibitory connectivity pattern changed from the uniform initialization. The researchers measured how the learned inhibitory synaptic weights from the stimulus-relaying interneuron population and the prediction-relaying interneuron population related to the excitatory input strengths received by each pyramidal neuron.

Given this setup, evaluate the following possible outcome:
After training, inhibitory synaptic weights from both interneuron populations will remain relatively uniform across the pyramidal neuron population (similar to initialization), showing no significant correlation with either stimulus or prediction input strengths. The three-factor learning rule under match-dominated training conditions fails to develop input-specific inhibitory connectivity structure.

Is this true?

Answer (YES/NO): NO